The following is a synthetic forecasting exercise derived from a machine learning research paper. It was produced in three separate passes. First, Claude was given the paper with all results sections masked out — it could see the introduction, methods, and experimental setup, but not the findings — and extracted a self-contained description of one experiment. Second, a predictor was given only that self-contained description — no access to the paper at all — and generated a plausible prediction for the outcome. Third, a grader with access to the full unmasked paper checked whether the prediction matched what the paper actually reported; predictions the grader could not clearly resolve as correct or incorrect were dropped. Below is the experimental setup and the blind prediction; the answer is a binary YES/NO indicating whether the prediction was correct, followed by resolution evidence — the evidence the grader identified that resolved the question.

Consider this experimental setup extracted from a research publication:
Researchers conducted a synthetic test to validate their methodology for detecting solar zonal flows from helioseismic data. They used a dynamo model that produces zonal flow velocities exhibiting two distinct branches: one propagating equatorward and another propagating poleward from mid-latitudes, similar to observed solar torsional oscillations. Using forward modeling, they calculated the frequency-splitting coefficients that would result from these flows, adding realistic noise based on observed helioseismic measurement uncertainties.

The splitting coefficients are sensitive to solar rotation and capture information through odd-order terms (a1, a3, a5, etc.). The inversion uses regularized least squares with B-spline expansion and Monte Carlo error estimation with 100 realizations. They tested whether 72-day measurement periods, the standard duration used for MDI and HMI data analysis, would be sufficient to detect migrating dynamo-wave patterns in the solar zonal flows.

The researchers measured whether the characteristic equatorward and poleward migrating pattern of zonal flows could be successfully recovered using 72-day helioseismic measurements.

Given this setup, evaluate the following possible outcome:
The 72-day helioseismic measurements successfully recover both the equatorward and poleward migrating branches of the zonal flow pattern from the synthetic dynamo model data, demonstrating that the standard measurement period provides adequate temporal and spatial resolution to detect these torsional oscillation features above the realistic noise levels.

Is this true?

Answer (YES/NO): YES